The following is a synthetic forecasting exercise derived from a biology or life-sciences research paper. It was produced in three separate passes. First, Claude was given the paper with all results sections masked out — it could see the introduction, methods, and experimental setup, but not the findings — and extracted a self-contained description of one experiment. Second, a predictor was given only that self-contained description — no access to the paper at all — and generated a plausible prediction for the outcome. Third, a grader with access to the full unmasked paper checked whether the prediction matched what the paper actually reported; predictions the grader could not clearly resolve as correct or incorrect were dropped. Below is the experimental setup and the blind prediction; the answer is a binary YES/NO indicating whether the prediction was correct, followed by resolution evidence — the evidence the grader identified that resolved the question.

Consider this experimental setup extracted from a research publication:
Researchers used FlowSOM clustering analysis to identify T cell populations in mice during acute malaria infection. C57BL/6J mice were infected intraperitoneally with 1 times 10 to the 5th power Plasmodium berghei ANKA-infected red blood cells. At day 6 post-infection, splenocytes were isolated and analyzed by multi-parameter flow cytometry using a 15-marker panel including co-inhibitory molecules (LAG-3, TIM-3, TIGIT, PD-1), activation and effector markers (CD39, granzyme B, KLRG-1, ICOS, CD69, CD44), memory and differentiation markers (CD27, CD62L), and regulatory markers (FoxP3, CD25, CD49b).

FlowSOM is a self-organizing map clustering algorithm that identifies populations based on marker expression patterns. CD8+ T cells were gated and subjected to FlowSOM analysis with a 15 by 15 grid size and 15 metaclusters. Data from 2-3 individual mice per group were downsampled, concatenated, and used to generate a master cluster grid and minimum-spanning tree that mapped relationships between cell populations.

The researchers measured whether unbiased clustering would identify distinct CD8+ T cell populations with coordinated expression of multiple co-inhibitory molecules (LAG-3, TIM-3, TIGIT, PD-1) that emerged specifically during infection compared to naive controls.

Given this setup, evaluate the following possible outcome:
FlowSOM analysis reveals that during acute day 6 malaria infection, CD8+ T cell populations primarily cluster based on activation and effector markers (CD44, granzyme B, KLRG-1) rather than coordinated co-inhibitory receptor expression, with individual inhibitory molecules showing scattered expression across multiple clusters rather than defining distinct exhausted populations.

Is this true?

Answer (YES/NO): NO